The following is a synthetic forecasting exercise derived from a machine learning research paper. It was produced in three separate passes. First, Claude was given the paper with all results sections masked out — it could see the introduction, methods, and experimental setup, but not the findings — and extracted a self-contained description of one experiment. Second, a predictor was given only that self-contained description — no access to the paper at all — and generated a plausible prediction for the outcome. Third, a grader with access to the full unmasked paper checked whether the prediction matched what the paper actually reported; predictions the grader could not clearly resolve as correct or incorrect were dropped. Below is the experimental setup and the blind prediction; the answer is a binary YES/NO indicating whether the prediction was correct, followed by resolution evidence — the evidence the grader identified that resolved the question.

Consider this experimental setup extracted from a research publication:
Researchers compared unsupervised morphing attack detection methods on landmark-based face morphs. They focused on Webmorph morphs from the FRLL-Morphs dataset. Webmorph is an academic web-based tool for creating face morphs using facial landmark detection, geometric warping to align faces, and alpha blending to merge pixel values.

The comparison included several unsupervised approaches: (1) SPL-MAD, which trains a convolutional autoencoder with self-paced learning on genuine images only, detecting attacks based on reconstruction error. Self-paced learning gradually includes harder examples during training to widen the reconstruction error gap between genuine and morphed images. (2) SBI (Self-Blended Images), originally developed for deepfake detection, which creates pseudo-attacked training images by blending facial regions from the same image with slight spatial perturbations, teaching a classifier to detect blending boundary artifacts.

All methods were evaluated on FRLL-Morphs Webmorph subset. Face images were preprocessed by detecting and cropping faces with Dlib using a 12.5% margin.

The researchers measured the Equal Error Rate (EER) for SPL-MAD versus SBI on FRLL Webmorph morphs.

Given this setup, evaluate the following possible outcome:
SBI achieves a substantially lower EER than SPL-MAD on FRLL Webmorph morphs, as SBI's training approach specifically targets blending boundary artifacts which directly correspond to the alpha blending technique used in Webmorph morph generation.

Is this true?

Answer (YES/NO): NO